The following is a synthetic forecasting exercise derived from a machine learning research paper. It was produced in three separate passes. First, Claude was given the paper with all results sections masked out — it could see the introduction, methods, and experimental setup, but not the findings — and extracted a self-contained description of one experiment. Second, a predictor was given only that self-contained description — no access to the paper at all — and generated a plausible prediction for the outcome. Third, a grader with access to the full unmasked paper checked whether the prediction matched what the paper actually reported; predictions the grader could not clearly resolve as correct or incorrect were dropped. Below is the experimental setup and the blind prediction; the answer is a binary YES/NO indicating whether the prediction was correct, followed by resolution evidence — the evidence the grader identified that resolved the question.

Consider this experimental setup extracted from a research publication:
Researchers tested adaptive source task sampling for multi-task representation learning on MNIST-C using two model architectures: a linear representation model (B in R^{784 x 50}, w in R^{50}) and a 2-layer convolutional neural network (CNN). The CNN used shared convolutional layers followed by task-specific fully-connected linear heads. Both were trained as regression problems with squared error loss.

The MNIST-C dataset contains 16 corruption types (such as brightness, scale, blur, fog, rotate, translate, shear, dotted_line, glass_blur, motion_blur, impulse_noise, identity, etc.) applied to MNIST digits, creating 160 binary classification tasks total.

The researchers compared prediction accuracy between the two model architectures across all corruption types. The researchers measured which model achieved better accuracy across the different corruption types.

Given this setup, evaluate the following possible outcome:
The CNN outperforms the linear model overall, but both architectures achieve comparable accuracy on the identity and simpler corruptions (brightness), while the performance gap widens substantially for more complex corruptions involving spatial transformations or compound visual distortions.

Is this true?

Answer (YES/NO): NO